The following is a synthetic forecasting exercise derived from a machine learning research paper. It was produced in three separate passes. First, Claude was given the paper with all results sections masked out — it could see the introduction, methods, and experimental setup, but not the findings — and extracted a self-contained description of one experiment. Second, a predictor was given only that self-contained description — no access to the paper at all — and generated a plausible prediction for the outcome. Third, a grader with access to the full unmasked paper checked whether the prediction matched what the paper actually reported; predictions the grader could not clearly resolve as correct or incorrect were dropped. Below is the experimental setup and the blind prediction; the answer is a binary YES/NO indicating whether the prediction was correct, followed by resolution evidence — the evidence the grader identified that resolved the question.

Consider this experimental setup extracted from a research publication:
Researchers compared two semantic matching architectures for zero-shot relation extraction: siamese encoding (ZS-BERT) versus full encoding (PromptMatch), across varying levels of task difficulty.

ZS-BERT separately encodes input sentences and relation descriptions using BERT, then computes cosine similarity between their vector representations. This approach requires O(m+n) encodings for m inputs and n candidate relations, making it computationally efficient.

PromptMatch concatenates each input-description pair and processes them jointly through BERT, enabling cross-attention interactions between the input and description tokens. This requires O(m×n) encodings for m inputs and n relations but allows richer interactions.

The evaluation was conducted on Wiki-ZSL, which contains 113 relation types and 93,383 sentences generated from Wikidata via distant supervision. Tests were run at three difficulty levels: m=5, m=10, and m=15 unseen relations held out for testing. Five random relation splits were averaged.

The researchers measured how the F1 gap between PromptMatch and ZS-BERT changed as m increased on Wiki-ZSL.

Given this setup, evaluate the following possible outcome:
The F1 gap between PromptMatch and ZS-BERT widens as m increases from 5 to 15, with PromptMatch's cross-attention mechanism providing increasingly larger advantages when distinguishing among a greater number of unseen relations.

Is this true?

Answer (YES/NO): YES